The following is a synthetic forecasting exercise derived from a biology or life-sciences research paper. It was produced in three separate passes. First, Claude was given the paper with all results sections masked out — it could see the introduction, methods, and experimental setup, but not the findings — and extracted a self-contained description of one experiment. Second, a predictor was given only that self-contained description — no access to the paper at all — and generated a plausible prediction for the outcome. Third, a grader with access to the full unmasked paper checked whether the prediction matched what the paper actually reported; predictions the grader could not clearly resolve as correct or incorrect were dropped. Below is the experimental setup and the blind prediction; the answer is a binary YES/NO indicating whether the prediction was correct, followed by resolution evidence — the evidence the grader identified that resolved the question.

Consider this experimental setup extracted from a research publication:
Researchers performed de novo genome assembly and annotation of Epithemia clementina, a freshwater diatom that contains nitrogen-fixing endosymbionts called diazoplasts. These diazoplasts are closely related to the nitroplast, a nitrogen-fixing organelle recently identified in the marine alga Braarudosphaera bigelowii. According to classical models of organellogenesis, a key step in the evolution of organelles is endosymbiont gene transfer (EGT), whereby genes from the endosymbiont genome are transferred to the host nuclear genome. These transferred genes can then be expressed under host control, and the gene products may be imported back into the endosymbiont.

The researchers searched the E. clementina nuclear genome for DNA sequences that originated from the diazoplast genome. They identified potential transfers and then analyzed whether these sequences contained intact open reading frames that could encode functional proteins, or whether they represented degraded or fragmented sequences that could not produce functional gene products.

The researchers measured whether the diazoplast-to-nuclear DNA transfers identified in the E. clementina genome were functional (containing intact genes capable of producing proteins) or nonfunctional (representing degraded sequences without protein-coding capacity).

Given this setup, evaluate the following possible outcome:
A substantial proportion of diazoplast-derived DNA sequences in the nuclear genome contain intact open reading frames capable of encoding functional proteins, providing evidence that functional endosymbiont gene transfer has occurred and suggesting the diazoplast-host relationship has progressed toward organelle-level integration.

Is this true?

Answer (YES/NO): NO